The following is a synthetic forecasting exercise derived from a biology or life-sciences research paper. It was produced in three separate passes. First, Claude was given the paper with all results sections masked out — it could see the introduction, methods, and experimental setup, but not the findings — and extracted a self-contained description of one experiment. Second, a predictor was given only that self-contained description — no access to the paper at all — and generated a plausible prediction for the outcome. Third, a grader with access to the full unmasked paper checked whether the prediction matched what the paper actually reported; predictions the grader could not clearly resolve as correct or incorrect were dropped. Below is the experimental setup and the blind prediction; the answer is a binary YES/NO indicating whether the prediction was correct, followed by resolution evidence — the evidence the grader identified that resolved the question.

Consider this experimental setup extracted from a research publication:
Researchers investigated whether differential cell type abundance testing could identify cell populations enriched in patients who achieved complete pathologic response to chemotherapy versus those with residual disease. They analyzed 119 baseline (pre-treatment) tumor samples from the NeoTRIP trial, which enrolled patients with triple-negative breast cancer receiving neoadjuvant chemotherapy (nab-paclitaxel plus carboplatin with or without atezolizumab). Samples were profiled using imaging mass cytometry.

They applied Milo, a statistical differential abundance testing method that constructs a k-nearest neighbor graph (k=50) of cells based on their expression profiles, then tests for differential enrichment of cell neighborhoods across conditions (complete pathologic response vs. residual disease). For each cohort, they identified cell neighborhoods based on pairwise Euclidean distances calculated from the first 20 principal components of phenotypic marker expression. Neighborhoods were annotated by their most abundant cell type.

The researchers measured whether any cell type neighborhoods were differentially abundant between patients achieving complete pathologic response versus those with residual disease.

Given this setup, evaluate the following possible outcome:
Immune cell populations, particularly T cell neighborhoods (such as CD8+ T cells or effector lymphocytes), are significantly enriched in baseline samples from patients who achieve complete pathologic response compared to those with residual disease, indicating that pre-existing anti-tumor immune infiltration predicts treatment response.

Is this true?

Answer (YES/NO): NO